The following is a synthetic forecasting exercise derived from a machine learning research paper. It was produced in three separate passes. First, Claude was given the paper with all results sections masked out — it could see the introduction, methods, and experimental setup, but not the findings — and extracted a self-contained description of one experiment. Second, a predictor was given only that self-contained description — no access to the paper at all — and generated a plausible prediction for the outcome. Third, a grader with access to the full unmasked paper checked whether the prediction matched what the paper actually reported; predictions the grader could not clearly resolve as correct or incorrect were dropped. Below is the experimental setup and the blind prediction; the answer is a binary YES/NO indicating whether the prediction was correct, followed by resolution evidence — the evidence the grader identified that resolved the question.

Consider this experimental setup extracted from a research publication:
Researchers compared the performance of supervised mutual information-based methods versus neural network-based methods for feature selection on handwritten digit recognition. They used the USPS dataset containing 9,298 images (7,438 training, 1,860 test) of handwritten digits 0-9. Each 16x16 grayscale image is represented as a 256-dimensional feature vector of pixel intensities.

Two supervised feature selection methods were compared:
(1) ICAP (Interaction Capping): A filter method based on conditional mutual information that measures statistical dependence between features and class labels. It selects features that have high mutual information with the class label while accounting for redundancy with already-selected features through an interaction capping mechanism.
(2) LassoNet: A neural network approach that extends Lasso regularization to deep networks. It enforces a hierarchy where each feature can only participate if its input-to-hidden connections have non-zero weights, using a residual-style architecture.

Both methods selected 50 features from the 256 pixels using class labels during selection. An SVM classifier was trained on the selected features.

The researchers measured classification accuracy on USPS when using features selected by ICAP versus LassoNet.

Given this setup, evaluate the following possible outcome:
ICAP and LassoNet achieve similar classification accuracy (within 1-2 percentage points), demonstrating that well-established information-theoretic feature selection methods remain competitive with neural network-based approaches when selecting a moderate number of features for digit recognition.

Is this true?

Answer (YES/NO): YES